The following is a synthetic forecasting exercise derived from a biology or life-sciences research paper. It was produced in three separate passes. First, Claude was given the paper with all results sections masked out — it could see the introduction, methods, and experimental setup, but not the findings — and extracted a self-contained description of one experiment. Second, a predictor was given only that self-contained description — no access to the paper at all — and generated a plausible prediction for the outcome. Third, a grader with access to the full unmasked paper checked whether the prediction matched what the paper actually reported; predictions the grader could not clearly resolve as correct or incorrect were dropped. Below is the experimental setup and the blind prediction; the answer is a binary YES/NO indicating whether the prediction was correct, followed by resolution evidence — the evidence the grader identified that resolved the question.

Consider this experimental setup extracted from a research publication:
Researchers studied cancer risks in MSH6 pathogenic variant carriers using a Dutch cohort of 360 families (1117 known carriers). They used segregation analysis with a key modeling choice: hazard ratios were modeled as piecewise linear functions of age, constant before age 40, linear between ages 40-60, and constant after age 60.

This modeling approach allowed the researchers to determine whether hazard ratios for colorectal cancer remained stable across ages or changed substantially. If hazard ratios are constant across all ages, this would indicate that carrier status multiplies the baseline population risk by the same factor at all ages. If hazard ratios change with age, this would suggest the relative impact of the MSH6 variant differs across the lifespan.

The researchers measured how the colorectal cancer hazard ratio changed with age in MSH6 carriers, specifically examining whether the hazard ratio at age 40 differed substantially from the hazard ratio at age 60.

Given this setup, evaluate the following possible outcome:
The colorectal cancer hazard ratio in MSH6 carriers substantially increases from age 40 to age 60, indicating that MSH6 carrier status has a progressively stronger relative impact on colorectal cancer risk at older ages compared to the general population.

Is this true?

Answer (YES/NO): NO